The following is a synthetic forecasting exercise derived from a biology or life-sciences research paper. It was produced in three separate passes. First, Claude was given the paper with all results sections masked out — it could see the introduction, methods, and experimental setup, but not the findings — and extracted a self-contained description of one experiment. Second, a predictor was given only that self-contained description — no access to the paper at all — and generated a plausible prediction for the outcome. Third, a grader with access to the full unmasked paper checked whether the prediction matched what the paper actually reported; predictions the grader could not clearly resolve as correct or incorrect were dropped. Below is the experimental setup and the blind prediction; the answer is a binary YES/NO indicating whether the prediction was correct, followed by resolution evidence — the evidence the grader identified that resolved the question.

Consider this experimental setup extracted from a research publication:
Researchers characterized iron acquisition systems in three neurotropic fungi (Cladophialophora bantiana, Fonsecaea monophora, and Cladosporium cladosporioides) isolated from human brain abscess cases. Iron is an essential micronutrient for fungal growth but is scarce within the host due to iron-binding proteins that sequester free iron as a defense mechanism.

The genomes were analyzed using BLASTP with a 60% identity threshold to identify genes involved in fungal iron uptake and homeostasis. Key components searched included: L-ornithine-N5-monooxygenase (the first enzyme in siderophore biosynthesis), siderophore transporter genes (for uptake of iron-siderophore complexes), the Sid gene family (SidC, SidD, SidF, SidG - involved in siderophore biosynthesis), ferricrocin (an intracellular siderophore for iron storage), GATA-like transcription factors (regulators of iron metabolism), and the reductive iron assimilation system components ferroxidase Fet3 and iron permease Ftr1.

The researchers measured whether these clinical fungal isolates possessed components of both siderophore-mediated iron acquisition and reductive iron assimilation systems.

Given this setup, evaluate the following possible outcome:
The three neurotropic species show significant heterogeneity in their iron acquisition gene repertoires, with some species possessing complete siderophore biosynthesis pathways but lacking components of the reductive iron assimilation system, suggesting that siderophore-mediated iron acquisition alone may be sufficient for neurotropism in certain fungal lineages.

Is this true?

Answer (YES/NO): NO